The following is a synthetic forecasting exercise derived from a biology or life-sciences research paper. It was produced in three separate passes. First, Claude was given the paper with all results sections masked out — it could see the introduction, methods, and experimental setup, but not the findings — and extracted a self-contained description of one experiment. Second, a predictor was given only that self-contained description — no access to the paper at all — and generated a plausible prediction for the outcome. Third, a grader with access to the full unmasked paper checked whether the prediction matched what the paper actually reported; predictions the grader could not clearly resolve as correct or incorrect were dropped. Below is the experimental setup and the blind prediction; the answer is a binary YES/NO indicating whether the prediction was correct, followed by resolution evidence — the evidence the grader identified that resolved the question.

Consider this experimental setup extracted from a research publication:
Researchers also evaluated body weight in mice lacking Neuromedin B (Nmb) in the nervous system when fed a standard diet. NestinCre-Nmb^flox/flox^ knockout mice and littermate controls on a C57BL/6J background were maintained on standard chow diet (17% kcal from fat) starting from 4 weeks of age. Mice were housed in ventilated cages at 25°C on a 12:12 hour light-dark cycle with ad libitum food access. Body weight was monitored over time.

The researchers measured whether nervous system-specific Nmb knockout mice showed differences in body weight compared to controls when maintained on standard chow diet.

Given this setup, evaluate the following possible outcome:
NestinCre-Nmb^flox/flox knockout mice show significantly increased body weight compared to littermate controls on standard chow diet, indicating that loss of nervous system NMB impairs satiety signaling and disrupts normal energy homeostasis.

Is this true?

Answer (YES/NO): NO